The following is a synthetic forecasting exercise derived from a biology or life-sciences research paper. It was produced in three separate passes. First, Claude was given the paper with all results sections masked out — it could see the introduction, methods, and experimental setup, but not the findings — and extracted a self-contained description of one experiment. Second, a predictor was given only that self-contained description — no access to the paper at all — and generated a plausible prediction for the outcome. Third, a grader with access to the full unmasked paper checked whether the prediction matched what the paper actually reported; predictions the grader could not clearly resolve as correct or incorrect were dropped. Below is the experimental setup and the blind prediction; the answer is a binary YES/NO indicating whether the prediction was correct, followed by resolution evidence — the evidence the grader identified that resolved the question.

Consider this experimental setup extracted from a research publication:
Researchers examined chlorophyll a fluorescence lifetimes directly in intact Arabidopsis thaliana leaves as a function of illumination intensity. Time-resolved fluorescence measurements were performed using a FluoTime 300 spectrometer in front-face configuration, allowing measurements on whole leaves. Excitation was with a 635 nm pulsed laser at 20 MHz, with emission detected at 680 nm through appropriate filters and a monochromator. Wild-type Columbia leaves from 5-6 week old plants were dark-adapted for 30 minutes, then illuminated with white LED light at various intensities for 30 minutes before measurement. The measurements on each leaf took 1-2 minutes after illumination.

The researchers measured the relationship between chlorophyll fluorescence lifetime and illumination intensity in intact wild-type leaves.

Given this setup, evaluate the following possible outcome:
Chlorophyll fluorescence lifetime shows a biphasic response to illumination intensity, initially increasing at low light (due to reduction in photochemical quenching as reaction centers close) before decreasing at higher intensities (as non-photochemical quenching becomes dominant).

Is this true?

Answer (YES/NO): NO